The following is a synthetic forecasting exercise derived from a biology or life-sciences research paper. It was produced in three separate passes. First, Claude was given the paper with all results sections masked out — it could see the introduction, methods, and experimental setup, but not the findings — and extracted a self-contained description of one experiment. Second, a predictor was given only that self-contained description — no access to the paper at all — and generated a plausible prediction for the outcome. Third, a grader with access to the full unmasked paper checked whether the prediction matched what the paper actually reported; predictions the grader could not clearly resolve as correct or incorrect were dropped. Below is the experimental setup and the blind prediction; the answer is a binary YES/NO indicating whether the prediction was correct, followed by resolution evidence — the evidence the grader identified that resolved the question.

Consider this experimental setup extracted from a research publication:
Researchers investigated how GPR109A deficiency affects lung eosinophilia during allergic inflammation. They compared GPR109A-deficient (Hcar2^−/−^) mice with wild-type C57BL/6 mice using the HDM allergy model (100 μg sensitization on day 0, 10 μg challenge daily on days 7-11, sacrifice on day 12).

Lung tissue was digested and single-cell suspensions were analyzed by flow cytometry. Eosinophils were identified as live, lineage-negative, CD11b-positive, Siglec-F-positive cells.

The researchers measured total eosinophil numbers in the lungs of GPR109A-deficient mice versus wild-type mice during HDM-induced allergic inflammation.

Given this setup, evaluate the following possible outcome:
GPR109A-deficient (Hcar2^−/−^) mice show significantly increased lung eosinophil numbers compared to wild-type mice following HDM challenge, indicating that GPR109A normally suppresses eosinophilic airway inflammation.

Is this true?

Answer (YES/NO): YES